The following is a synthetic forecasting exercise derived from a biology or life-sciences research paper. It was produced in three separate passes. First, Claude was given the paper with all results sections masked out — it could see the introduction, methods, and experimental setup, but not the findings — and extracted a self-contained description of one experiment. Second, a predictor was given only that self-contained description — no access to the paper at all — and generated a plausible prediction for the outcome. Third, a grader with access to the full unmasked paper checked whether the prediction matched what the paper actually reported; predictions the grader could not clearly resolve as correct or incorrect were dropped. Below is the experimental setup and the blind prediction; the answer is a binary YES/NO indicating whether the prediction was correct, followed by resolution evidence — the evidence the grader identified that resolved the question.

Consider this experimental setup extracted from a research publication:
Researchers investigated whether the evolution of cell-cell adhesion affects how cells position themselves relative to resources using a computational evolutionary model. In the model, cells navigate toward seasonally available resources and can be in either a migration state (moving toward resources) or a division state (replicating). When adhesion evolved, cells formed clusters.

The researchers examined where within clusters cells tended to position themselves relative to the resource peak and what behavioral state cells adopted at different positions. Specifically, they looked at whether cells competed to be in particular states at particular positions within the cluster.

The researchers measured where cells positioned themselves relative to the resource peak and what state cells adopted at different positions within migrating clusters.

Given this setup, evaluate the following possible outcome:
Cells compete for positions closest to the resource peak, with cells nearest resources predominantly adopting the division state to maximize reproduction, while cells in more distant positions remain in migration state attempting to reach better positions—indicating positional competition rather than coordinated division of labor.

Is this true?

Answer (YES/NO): NO